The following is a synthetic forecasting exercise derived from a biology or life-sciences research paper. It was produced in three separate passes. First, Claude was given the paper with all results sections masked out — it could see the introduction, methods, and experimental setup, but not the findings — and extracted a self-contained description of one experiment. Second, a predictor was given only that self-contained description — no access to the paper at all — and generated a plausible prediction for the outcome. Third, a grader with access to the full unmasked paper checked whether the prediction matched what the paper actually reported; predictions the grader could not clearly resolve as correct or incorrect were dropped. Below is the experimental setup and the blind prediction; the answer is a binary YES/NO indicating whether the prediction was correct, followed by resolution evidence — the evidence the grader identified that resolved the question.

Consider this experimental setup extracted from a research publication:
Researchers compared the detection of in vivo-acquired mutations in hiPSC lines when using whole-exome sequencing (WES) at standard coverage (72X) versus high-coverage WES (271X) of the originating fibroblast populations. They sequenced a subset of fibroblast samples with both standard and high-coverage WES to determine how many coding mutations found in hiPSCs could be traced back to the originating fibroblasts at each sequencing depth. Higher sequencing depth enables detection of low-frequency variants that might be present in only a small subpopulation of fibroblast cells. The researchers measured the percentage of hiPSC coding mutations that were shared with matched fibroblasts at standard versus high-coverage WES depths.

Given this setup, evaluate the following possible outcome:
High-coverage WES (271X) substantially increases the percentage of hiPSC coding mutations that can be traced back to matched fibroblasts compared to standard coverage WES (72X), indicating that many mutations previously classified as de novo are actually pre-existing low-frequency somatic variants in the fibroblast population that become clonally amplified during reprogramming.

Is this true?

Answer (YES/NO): YES